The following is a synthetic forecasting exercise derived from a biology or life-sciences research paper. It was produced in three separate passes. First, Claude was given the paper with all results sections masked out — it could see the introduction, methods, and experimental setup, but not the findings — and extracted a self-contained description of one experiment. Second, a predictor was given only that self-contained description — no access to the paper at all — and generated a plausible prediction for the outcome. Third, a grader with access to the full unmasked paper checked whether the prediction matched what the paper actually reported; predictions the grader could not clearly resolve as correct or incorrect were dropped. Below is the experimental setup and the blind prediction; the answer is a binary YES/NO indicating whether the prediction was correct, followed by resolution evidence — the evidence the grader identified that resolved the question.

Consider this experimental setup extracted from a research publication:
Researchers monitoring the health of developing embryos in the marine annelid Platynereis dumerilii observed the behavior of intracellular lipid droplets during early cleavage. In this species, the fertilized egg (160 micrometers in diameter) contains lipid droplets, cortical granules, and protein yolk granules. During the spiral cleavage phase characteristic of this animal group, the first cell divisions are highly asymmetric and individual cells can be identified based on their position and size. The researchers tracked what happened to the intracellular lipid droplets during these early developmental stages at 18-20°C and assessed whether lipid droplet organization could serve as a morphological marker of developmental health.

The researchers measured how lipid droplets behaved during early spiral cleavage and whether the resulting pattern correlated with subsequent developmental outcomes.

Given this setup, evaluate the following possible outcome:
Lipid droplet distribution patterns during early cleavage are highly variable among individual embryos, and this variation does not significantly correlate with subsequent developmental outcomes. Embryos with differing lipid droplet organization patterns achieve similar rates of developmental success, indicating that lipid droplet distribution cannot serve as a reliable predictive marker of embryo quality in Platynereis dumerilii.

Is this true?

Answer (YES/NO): NO